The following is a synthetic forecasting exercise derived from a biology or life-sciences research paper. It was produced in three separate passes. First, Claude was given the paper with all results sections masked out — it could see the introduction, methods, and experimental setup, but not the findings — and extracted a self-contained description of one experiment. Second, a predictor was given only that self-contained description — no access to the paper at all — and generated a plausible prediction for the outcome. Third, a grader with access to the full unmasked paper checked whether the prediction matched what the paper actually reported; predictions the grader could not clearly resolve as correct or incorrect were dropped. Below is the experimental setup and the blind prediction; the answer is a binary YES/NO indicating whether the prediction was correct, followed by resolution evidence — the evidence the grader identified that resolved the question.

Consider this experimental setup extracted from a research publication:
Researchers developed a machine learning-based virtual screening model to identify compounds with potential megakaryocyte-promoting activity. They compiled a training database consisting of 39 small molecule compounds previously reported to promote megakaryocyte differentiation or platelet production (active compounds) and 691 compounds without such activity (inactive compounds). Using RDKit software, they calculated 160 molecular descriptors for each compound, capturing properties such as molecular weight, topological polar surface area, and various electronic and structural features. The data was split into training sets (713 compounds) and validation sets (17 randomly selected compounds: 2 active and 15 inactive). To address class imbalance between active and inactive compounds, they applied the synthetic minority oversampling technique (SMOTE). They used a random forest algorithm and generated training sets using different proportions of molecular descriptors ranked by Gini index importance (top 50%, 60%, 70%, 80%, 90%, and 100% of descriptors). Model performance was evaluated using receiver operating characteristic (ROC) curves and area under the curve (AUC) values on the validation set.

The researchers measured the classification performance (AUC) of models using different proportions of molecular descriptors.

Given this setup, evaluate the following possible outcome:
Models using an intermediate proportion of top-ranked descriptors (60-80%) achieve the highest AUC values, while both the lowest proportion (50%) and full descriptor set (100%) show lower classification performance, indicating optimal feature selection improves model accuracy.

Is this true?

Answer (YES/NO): NO